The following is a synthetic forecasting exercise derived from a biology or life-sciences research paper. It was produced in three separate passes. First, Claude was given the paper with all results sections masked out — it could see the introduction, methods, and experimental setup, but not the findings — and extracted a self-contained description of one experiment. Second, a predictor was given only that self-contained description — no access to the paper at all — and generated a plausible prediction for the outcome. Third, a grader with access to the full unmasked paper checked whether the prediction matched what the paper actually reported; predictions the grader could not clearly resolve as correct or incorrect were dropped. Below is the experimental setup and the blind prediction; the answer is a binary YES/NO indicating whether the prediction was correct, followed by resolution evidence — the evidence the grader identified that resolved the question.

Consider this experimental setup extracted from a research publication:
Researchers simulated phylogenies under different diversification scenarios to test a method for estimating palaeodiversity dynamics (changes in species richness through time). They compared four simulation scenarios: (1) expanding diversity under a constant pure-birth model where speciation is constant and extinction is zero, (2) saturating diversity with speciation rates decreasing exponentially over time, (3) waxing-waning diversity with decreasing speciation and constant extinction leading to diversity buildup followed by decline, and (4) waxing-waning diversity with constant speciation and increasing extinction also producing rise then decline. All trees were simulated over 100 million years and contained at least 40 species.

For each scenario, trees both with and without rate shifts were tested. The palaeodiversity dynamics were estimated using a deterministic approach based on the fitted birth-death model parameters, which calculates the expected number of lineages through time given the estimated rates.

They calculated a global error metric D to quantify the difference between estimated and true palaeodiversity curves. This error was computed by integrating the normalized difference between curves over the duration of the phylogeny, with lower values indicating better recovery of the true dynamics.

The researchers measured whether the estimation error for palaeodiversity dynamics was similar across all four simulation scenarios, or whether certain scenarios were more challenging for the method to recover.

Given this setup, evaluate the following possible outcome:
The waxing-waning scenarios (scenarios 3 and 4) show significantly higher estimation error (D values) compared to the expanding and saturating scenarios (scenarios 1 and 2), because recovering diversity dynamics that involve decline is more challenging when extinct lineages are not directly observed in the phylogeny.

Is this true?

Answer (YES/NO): NO